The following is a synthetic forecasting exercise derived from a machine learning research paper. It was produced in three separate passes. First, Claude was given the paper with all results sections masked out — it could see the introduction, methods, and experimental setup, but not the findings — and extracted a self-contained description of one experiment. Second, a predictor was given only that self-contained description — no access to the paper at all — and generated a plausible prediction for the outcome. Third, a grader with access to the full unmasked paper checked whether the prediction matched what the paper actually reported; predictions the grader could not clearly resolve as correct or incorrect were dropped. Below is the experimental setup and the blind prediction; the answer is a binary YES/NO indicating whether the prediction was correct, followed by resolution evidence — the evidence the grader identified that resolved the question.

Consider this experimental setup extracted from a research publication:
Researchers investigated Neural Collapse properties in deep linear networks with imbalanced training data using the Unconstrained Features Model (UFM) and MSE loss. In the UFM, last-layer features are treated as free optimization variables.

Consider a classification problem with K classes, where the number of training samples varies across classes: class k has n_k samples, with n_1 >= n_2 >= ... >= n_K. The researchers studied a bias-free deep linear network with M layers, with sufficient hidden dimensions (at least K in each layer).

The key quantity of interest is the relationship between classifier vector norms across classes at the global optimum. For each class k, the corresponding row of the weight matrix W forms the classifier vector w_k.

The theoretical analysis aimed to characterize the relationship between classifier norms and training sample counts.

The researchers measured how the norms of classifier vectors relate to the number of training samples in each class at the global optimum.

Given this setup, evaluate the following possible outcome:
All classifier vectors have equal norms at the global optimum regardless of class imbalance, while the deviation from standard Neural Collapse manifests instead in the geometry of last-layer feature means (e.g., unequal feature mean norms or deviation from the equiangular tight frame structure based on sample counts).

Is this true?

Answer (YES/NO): NO